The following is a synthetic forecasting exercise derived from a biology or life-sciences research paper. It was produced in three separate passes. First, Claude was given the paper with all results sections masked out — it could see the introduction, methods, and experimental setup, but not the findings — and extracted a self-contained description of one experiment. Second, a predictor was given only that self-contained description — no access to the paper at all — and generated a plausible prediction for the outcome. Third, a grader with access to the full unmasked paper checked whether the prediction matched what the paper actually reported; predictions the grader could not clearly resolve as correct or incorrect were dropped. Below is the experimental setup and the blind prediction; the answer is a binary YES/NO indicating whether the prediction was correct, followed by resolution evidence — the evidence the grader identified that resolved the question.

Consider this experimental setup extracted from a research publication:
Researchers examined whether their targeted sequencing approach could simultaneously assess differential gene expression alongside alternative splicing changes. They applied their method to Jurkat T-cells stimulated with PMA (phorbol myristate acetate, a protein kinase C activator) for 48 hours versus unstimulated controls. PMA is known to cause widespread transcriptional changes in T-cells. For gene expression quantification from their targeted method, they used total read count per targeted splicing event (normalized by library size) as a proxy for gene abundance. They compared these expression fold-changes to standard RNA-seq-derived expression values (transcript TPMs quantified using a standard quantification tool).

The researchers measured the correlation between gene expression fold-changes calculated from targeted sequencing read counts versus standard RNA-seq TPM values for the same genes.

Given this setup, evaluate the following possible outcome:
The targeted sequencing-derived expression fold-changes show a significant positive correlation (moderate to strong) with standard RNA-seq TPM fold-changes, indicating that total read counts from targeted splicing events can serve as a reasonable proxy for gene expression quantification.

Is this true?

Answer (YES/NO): YES